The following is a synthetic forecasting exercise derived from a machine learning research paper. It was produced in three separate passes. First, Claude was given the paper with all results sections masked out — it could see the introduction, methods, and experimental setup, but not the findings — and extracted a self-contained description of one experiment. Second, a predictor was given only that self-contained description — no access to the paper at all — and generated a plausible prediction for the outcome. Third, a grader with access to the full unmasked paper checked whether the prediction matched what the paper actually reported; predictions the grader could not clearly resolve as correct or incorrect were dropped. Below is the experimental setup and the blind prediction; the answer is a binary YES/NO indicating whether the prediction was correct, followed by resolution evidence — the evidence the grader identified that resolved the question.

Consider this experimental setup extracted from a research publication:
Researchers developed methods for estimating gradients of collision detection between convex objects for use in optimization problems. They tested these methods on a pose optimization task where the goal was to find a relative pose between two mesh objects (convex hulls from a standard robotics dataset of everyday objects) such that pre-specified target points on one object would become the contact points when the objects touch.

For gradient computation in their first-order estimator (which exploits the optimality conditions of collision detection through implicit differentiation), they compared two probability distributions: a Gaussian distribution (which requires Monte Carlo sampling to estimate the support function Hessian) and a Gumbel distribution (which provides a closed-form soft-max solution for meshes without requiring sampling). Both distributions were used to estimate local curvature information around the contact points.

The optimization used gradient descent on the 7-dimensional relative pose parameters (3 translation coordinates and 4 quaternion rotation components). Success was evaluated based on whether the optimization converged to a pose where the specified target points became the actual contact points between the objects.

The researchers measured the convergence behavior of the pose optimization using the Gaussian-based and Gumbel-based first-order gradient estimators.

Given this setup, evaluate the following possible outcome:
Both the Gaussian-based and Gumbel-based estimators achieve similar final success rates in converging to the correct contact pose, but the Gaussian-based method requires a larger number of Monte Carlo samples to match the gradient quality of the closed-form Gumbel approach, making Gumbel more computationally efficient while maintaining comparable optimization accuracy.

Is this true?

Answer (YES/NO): YES